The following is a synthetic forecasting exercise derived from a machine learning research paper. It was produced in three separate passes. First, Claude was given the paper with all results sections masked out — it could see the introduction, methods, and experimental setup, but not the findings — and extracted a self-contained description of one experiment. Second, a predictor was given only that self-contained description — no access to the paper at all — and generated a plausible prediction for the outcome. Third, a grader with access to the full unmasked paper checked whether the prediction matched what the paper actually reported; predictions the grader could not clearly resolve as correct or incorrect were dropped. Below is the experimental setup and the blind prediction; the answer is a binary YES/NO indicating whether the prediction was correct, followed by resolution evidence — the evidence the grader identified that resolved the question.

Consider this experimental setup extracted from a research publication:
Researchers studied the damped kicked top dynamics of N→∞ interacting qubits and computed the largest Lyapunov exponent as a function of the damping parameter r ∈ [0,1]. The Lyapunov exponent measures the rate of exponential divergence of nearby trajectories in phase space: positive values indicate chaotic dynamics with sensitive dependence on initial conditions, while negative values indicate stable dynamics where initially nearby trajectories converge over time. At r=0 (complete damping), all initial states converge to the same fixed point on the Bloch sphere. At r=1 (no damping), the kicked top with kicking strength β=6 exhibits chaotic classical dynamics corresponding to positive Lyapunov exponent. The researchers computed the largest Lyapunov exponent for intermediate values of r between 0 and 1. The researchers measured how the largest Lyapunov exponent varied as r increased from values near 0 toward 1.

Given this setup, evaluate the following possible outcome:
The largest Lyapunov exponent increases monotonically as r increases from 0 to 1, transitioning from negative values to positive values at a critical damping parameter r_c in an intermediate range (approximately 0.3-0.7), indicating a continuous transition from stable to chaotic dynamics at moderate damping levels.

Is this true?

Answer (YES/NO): NO